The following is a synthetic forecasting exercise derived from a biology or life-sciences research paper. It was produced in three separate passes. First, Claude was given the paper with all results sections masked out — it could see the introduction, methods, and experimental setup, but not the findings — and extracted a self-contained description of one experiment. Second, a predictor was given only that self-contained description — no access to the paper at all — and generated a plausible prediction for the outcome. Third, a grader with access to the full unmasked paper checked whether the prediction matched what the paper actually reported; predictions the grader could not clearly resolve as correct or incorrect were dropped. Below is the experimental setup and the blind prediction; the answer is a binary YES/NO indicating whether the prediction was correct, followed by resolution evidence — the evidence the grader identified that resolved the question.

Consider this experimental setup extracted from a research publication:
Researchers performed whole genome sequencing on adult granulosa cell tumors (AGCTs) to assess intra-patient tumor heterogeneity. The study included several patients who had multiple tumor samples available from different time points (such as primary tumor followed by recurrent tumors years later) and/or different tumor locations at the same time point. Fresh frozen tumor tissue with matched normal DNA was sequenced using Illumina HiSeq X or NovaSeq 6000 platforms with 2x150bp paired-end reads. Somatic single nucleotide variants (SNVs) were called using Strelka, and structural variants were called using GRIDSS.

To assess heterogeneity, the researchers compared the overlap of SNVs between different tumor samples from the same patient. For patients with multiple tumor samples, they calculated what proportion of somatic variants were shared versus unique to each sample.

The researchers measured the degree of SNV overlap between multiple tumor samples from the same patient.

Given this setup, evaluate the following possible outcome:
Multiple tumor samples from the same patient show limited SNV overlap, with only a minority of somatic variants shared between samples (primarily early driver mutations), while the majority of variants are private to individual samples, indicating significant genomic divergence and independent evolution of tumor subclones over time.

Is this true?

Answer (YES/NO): YES